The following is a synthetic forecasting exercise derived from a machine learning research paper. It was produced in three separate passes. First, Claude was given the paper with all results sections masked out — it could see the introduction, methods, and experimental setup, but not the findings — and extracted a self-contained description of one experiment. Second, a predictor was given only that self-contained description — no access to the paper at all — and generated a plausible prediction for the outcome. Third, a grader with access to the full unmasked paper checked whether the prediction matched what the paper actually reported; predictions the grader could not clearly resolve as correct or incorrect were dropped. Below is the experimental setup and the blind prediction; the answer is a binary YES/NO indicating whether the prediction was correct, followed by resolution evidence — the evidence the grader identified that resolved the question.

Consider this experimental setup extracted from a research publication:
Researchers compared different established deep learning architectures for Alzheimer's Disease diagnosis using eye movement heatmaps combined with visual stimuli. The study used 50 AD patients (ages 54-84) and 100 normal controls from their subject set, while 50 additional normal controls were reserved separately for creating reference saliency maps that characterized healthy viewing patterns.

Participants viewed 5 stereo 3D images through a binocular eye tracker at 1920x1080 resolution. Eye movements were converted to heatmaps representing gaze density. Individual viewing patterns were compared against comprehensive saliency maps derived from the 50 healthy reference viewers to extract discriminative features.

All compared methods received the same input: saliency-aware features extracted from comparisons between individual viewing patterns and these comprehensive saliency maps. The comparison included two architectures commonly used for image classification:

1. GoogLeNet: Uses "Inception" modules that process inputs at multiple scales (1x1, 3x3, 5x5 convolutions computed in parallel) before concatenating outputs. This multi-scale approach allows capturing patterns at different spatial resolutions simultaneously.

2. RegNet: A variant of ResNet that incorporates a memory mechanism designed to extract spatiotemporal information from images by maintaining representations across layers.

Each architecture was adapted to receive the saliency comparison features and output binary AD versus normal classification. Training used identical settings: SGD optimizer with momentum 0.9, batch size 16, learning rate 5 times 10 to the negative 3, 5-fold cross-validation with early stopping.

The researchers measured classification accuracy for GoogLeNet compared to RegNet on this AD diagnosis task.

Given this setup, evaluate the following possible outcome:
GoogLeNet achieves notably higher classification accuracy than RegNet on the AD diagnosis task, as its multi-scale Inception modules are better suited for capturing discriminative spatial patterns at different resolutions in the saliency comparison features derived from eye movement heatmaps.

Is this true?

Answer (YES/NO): NO